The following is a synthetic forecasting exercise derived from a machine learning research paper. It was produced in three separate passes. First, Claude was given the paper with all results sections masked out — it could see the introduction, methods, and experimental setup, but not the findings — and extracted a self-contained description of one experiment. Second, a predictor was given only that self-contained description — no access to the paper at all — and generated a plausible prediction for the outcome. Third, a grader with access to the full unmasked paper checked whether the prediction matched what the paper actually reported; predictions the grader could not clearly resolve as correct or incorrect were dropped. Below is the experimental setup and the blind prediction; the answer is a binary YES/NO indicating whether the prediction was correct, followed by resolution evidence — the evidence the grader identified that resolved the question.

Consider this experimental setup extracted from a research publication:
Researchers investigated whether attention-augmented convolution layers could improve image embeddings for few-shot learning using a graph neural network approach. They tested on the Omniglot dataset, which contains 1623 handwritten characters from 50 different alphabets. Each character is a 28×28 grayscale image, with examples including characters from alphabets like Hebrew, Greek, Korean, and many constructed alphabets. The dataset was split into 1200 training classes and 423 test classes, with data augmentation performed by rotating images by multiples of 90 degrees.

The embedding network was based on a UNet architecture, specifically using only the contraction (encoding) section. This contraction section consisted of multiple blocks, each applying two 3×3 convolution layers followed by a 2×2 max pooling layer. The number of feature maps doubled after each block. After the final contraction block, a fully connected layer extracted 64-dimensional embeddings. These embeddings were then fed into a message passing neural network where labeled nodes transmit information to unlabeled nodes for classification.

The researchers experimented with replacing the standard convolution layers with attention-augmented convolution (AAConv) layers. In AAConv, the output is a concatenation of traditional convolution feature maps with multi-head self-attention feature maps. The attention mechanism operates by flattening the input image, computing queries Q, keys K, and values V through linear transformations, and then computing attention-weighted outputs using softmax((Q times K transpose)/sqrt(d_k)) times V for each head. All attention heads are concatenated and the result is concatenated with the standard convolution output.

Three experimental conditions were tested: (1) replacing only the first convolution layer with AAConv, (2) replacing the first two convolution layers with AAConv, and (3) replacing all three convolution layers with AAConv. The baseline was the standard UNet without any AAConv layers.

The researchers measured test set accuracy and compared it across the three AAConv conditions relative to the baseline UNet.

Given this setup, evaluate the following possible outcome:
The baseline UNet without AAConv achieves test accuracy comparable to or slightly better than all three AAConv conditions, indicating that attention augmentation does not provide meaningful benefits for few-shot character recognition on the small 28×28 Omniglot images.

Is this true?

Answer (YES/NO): YES